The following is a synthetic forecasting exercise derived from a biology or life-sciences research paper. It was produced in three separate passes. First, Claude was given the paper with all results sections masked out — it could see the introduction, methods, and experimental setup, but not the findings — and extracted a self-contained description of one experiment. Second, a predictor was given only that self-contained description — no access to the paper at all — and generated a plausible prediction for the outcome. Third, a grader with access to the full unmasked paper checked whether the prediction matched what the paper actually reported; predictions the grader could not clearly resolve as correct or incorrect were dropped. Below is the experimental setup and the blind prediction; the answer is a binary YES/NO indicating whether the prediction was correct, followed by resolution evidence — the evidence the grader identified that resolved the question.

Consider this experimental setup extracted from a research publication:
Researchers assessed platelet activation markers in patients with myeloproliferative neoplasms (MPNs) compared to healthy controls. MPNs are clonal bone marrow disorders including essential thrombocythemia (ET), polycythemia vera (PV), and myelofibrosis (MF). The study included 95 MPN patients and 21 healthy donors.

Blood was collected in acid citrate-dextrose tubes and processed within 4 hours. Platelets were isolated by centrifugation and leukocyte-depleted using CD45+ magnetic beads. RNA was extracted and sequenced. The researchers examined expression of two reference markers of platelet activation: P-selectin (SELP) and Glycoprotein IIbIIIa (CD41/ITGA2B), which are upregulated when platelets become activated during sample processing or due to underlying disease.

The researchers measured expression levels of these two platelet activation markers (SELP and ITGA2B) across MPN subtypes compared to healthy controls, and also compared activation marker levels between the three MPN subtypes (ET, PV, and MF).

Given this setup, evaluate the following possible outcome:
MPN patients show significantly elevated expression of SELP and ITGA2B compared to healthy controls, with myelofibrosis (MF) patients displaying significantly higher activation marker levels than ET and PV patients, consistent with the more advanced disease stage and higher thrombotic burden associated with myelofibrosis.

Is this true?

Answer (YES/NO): NO